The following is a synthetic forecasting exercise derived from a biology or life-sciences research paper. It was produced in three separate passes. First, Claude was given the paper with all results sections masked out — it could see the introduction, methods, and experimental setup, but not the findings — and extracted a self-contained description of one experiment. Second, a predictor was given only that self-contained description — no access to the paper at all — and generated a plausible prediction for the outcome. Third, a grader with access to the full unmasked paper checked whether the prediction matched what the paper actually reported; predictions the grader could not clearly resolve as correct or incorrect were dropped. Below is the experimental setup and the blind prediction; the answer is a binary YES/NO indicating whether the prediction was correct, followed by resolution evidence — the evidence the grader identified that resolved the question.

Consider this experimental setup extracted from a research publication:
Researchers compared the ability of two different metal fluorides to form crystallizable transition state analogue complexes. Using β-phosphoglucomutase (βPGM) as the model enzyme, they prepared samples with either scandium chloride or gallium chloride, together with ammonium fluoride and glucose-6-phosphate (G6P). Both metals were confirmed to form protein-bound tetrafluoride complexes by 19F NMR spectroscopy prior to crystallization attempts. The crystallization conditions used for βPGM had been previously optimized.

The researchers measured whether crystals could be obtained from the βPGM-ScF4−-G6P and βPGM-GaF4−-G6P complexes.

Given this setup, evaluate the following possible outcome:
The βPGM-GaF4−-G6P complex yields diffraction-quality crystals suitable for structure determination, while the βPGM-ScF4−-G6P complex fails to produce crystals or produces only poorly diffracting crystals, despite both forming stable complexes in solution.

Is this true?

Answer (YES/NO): NO